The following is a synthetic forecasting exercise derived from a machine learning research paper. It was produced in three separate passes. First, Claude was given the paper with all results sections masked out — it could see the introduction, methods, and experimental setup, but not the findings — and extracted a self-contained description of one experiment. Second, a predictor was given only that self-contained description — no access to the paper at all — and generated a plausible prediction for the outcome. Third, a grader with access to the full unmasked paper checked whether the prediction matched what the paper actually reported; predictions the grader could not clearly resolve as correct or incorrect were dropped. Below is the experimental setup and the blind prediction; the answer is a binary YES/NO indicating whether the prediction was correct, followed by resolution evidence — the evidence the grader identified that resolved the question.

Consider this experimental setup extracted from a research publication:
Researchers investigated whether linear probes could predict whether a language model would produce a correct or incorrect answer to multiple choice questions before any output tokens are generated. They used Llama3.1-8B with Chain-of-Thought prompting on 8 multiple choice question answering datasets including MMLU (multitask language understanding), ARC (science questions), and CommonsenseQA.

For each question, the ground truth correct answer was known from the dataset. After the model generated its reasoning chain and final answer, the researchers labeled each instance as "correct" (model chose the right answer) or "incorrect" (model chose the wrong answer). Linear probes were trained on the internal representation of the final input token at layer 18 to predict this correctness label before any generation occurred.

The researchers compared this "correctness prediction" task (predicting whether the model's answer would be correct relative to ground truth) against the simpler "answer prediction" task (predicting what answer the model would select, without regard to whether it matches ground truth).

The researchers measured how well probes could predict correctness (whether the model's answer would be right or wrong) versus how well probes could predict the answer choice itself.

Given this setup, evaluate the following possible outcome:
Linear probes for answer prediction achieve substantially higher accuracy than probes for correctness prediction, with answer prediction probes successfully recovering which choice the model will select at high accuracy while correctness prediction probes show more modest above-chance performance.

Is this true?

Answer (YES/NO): NO